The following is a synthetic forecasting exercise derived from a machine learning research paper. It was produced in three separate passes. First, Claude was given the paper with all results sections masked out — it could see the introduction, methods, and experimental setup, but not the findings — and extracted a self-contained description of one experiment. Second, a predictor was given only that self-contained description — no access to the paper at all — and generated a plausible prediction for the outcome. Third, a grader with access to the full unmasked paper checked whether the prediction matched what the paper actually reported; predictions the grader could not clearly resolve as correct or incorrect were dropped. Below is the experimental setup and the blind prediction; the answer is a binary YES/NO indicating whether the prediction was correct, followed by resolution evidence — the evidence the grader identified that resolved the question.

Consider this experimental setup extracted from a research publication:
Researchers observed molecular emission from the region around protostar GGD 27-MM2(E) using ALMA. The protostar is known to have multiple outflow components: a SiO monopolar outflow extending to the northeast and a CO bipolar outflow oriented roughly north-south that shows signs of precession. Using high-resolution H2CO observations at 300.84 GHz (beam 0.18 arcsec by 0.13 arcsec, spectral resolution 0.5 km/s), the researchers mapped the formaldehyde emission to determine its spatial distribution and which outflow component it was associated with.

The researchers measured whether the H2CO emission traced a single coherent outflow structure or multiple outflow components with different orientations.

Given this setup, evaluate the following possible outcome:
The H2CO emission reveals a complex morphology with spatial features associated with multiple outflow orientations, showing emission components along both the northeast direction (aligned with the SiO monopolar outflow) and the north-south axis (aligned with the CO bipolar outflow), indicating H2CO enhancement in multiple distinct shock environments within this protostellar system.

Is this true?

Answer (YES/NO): NO